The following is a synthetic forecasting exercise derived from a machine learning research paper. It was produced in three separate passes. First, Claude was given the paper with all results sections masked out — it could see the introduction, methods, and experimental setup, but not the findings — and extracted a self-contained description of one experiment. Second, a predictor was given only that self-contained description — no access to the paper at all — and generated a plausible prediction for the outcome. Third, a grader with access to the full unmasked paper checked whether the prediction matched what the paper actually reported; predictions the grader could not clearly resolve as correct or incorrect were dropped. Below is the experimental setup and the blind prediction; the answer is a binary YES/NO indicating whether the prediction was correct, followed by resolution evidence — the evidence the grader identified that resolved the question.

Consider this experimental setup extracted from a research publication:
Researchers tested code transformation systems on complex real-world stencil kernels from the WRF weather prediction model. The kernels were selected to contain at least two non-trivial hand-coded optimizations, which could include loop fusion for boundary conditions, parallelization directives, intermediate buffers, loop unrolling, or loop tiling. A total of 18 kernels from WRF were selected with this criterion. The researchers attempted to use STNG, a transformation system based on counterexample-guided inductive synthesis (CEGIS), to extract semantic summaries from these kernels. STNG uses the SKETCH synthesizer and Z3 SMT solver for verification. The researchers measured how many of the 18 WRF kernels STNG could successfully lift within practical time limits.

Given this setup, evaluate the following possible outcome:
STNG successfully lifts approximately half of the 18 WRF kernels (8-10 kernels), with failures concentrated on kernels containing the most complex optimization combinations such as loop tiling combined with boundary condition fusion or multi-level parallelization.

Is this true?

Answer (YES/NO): NO